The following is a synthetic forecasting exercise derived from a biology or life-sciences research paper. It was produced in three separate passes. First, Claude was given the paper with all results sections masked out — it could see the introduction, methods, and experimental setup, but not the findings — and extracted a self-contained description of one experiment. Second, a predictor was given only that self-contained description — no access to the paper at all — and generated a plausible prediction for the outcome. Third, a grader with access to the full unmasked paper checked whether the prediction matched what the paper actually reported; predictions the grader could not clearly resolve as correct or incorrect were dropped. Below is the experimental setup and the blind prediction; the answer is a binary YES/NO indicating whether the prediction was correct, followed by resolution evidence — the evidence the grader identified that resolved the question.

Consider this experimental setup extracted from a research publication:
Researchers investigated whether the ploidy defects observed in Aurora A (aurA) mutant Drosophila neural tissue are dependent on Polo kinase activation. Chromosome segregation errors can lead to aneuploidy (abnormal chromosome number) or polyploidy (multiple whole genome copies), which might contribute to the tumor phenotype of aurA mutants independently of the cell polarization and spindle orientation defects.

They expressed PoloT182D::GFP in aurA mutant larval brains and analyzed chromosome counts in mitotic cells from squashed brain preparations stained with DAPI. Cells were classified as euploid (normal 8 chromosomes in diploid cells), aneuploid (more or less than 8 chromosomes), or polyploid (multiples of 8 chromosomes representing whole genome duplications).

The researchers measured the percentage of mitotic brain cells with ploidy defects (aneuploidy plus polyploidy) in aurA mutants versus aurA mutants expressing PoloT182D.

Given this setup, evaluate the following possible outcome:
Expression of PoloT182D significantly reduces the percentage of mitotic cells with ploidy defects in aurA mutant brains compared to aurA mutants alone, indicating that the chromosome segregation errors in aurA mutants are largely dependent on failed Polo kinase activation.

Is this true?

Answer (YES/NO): NO